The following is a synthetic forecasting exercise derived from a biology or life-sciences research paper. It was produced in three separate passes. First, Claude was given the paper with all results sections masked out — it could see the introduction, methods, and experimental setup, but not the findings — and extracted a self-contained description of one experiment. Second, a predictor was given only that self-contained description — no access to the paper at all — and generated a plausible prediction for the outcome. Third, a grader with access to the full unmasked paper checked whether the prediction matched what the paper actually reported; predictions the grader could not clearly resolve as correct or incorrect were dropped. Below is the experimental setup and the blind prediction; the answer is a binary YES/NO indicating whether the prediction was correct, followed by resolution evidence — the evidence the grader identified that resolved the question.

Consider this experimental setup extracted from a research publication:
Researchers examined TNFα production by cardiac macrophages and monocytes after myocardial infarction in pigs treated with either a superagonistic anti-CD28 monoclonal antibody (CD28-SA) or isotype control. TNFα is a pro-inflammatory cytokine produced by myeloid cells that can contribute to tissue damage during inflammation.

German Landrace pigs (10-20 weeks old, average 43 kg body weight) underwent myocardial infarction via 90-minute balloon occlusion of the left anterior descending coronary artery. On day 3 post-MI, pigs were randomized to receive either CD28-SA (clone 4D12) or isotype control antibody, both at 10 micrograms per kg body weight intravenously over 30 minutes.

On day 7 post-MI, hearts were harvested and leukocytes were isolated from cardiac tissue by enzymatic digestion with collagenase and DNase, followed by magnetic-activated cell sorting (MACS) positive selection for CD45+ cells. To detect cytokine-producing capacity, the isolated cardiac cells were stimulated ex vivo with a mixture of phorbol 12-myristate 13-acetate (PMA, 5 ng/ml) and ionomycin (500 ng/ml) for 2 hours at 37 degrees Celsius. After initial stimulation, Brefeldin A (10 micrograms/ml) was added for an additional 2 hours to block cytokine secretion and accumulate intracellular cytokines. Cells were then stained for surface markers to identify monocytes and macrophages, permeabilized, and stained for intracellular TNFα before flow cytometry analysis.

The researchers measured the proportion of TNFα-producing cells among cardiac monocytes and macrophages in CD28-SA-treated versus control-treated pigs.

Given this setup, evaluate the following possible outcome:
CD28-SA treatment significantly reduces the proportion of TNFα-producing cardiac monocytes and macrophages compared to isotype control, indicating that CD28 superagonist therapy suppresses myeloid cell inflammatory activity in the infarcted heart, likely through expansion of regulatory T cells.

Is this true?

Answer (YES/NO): YES